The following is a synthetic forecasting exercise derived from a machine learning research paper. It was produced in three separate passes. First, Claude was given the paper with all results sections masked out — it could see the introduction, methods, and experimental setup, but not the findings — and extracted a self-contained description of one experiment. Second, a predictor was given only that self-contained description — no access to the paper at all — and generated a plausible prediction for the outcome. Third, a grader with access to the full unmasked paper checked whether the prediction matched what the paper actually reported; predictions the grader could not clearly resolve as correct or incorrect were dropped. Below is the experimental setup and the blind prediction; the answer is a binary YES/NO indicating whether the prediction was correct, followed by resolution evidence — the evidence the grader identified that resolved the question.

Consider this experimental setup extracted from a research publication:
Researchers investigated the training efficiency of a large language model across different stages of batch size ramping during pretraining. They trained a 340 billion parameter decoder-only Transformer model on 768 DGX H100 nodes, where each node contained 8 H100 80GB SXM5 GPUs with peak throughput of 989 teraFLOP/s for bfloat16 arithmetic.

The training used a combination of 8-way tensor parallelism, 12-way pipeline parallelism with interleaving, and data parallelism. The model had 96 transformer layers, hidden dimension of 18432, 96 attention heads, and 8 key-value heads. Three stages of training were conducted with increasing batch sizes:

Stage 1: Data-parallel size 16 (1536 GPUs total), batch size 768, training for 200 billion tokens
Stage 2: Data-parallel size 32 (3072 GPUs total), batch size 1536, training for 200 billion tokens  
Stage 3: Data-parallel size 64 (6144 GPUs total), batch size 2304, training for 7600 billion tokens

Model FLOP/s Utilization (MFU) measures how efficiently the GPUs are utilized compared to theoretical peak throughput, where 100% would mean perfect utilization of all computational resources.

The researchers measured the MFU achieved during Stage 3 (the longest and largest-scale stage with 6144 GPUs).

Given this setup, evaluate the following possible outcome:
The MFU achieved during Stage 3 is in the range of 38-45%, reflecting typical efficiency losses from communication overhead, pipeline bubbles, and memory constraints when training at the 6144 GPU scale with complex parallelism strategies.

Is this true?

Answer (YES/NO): YES